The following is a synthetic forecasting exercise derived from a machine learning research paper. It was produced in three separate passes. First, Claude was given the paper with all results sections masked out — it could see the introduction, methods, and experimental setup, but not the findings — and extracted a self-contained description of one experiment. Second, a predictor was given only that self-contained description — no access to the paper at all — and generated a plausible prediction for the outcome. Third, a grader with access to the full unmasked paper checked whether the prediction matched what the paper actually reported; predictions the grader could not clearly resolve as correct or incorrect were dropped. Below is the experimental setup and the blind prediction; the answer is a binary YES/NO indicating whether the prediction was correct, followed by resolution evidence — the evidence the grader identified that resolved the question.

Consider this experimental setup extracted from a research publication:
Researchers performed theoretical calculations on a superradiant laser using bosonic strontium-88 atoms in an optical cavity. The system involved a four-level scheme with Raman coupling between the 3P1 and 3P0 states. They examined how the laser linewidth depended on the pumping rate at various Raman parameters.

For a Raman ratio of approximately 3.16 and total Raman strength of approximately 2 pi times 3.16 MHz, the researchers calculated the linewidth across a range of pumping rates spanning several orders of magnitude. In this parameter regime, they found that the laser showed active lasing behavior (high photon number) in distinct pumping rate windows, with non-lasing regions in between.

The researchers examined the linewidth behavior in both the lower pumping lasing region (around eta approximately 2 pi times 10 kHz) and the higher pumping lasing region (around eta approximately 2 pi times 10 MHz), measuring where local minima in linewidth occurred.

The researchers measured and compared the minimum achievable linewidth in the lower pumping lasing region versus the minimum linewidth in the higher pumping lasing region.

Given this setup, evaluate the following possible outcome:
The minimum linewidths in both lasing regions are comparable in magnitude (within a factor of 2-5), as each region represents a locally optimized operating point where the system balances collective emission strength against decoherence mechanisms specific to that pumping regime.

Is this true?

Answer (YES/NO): NO